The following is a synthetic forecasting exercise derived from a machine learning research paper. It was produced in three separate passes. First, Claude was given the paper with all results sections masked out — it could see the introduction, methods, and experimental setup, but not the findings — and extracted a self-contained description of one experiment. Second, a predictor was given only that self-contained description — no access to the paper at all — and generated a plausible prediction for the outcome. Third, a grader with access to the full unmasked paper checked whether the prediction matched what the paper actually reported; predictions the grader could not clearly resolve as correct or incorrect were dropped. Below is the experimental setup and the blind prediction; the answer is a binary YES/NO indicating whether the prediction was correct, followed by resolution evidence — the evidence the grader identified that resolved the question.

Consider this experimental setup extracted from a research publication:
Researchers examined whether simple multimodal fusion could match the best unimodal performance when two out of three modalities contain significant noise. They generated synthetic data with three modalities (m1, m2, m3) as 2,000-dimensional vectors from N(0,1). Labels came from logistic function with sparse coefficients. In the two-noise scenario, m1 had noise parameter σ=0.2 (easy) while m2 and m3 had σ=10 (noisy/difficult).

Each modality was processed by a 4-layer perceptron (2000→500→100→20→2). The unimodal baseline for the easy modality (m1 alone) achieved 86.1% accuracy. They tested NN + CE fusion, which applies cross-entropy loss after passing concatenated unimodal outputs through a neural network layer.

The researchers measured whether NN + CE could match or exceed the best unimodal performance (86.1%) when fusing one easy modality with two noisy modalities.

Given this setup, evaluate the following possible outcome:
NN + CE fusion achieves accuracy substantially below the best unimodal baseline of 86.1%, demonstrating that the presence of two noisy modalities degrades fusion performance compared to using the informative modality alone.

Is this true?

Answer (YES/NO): YES